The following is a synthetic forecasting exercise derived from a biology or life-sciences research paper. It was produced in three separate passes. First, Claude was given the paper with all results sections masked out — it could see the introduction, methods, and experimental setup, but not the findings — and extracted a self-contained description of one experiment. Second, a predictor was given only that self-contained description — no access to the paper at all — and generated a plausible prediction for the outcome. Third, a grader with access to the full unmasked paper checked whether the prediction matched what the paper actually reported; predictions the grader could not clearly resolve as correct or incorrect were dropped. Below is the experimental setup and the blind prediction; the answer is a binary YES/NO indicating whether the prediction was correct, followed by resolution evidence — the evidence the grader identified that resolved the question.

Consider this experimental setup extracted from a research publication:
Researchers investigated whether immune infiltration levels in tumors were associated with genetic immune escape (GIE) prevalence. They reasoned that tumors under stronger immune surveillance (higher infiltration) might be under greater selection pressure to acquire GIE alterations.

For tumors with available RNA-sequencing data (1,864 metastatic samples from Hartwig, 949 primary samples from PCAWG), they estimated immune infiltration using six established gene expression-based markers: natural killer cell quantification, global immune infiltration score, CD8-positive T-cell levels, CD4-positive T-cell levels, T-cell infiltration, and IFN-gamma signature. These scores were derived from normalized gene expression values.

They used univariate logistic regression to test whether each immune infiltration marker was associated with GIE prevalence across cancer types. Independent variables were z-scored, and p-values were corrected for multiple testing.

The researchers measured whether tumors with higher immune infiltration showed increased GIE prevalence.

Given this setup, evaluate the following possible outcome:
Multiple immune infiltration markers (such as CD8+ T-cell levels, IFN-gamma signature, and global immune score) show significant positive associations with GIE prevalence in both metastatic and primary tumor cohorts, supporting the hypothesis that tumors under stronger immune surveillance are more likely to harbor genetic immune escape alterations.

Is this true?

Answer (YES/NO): NO